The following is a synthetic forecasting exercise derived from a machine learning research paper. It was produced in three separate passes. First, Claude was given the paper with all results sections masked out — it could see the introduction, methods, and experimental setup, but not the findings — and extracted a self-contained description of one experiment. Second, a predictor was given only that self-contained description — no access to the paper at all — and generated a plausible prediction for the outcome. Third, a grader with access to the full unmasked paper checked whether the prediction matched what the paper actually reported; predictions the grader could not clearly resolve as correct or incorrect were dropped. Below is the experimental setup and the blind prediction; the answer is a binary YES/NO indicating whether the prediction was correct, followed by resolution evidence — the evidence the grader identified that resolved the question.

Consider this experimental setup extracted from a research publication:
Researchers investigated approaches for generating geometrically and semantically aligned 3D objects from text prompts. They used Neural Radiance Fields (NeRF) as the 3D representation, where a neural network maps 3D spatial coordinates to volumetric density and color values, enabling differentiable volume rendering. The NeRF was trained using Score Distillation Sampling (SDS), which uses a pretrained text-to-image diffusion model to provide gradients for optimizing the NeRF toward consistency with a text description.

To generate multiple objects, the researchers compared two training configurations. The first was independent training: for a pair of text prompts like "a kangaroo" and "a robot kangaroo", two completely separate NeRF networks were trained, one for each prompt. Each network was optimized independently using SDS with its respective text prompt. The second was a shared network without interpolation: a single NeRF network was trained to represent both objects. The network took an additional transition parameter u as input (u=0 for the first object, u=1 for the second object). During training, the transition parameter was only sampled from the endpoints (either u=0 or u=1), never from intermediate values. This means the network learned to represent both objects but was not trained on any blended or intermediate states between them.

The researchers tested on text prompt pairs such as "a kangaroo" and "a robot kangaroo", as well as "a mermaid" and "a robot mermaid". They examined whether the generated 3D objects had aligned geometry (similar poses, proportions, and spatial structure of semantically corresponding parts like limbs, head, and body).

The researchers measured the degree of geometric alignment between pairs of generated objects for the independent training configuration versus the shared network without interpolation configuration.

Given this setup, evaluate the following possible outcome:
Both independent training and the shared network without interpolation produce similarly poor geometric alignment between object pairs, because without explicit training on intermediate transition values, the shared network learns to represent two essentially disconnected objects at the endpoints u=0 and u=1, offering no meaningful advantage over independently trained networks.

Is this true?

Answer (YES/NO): NO